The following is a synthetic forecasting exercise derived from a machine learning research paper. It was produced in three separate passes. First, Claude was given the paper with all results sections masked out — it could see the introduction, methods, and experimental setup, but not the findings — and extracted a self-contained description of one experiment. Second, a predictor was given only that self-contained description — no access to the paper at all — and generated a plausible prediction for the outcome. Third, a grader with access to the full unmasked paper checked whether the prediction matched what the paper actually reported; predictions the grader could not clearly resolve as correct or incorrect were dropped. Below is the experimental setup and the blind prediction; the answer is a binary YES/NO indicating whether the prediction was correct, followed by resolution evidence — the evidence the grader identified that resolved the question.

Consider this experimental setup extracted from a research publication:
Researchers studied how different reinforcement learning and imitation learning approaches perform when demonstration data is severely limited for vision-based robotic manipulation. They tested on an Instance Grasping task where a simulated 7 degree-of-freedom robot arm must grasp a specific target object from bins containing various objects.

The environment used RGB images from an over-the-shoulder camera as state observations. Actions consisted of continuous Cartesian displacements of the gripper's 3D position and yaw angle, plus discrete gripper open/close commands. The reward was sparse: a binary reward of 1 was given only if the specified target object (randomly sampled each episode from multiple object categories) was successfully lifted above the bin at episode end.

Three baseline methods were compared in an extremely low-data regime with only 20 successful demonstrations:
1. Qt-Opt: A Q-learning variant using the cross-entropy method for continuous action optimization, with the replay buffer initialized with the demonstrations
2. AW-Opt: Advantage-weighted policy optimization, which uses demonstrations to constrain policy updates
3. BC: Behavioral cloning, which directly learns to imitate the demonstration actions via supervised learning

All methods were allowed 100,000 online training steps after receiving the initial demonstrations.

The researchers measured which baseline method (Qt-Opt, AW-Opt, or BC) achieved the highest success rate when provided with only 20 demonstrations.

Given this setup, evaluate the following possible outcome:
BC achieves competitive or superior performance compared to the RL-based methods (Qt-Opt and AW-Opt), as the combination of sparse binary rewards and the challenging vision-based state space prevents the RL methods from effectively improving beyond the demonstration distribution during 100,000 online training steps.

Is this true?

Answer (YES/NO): NO